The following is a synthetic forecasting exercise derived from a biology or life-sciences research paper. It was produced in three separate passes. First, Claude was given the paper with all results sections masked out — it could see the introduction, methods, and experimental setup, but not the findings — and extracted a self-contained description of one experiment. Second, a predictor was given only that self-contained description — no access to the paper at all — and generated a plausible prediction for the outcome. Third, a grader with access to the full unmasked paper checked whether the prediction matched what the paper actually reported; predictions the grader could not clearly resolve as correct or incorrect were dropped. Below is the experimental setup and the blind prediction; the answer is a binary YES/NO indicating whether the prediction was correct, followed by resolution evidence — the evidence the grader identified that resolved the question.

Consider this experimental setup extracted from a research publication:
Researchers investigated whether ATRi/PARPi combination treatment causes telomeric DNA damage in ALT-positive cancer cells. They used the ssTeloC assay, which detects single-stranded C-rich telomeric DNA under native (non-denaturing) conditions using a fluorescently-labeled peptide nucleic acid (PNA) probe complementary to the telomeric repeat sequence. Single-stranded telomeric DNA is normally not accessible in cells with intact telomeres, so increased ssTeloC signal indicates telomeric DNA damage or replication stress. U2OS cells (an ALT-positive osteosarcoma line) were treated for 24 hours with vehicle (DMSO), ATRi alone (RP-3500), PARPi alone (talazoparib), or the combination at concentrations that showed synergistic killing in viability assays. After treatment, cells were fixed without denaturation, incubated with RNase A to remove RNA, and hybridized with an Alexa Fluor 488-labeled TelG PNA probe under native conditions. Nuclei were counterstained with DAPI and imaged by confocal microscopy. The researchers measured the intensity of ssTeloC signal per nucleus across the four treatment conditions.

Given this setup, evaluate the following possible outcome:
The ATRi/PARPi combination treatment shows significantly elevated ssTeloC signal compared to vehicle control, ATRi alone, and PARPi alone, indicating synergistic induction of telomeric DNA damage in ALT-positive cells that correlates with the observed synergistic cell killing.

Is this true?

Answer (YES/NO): YES